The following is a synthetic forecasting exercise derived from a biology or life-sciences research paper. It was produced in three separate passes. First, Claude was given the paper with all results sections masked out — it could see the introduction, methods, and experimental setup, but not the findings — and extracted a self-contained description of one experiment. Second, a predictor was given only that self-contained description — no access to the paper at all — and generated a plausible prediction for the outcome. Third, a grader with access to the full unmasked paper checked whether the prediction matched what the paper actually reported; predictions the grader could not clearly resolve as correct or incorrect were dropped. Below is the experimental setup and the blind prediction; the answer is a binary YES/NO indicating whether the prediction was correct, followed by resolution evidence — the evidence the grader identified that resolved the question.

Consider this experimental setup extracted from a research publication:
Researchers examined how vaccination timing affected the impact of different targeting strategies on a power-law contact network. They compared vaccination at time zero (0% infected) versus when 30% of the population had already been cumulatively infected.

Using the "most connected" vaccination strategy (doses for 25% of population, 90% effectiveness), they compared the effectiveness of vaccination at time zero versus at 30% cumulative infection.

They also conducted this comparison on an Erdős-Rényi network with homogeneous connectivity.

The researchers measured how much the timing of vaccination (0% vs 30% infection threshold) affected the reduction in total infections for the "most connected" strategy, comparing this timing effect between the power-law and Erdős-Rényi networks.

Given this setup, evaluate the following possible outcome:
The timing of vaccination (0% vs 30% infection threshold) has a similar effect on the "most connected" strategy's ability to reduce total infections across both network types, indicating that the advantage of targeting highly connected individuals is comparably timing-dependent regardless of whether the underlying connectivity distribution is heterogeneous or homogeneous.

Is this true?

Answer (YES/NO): NO